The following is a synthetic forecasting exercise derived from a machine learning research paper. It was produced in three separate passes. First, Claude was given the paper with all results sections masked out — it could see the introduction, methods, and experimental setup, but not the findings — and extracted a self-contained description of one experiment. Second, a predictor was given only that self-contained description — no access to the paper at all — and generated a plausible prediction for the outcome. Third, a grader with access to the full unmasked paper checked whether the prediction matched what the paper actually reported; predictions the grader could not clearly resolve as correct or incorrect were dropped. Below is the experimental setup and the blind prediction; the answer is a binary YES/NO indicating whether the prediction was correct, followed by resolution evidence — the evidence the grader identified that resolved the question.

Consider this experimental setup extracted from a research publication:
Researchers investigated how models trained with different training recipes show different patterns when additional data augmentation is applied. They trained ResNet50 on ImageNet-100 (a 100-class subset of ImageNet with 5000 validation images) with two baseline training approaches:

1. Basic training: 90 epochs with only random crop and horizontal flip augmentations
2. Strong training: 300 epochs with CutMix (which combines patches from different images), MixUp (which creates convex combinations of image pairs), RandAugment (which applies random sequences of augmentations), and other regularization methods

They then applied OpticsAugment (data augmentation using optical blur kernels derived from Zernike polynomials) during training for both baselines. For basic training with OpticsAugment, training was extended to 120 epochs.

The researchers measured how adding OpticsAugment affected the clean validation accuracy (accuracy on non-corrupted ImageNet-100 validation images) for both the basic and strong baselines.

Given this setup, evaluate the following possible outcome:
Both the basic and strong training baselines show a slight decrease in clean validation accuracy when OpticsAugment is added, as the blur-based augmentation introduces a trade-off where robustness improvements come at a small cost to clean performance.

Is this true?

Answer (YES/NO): NO